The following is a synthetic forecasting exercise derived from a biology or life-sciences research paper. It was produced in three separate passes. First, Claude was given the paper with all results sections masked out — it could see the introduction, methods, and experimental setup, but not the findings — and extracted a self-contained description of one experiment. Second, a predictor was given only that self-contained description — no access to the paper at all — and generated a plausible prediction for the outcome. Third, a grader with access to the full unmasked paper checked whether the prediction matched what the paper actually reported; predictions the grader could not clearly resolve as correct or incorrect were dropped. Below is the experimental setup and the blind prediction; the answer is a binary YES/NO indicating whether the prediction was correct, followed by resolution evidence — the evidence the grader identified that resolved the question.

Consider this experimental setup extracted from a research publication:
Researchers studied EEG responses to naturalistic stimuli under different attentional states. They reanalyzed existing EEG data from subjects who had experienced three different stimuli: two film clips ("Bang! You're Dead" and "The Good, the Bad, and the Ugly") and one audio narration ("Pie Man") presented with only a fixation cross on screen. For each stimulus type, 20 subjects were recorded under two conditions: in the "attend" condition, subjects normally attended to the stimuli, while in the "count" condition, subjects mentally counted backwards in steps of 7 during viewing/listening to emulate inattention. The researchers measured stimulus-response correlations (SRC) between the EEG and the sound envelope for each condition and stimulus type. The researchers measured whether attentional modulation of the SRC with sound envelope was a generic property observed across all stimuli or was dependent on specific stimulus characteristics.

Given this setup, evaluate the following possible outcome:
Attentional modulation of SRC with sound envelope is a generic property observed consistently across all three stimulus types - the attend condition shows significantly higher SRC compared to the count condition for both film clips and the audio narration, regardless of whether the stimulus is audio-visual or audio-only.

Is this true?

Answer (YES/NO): NO